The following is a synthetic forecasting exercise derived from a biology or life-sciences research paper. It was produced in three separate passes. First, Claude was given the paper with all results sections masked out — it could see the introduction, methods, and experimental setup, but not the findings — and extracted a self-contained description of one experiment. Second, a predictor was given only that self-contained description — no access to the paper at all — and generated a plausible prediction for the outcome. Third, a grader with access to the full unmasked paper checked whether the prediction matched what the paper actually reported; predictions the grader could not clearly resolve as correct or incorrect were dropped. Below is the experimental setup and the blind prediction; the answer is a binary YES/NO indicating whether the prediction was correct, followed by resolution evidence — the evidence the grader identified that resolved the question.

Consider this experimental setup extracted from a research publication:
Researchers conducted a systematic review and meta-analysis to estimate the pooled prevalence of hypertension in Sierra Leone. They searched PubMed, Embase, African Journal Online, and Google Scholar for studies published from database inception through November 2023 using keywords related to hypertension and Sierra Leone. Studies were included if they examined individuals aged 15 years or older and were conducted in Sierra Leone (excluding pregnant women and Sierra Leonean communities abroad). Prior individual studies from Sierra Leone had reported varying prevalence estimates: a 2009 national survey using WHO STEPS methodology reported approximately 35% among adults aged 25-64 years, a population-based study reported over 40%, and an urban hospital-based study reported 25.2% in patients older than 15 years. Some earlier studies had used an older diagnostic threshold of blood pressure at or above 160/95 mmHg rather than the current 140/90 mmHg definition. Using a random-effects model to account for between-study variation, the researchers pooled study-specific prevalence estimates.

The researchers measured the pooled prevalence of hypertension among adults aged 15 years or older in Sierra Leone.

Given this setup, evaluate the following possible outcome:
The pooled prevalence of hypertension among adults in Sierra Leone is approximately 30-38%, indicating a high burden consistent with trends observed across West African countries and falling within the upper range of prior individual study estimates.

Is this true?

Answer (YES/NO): NO